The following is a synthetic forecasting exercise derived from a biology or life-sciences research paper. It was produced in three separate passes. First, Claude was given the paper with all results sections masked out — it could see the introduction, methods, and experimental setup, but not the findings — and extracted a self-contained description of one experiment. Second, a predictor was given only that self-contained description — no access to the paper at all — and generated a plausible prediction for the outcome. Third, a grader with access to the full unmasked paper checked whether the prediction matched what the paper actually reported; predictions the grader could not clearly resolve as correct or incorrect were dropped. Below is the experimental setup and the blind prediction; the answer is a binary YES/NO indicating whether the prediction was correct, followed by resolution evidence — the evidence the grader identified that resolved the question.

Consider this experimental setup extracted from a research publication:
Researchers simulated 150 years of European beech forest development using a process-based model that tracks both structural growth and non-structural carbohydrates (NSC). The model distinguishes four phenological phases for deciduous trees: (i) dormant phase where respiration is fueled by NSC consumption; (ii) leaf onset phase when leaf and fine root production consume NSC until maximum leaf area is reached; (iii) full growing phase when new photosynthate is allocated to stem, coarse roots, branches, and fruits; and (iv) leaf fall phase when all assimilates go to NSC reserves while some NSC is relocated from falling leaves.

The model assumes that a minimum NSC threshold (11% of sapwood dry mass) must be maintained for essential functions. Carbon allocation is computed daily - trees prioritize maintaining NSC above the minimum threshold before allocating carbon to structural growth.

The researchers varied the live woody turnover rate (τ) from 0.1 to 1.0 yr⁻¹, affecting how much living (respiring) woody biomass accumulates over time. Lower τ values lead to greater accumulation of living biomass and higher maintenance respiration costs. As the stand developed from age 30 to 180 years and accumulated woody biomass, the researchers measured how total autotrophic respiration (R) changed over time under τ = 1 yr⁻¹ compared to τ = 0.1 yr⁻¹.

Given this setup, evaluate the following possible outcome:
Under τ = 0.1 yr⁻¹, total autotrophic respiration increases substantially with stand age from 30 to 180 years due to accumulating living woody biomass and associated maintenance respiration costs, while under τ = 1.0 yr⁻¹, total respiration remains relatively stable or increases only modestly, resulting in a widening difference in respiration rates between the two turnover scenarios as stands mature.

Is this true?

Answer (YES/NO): NO